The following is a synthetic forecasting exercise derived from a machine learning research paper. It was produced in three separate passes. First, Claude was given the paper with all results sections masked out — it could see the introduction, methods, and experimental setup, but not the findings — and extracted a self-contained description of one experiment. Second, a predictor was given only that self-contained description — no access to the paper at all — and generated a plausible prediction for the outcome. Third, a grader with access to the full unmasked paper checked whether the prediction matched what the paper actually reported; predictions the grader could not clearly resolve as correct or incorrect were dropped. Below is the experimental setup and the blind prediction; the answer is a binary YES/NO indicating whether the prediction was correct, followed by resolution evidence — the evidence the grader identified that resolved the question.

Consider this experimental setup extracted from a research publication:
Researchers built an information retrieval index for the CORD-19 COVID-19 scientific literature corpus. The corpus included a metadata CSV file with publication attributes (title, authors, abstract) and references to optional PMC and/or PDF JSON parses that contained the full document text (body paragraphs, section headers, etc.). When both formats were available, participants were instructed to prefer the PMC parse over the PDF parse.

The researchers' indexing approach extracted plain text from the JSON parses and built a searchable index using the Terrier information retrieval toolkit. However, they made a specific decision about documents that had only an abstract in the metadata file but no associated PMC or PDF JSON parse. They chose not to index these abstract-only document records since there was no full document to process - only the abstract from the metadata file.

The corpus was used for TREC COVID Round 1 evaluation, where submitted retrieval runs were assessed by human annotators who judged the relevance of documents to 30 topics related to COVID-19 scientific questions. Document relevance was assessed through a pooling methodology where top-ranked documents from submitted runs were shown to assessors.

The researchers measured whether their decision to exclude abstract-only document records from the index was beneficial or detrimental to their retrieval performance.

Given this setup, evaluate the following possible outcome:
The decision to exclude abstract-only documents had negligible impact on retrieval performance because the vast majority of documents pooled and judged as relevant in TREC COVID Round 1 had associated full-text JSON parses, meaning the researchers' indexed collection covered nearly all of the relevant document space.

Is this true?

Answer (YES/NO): NO